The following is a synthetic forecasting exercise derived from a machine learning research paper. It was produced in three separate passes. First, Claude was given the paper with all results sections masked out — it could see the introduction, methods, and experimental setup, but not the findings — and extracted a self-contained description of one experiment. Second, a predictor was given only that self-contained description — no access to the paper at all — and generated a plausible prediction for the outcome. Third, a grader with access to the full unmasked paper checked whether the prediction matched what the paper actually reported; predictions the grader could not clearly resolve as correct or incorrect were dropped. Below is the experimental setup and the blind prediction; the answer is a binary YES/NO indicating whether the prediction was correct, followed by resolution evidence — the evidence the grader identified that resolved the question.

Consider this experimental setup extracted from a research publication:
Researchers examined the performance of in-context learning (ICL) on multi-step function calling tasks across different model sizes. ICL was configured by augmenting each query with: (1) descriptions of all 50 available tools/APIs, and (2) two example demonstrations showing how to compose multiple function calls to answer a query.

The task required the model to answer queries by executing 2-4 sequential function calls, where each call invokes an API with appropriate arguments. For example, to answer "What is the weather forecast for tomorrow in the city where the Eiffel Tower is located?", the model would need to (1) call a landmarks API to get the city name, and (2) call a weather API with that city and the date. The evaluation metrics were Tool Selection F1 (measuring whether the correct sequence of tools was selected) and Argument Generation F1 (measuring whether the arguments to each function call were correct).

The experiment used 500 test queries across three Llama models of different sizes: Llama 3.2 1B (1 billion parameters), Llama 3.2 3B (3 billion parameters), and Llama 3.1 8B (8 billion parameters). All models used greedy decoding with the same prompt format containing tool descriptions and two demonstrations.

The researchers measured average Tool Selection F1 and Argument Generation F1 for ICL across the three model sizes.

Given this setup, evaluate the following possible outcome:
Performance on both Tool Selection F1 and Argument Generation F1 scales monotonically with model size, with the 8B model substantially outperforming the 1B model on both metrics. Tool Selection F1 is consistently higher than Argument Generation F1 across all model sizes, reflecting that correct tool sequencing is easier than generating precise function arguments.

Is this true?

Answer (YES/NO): YES